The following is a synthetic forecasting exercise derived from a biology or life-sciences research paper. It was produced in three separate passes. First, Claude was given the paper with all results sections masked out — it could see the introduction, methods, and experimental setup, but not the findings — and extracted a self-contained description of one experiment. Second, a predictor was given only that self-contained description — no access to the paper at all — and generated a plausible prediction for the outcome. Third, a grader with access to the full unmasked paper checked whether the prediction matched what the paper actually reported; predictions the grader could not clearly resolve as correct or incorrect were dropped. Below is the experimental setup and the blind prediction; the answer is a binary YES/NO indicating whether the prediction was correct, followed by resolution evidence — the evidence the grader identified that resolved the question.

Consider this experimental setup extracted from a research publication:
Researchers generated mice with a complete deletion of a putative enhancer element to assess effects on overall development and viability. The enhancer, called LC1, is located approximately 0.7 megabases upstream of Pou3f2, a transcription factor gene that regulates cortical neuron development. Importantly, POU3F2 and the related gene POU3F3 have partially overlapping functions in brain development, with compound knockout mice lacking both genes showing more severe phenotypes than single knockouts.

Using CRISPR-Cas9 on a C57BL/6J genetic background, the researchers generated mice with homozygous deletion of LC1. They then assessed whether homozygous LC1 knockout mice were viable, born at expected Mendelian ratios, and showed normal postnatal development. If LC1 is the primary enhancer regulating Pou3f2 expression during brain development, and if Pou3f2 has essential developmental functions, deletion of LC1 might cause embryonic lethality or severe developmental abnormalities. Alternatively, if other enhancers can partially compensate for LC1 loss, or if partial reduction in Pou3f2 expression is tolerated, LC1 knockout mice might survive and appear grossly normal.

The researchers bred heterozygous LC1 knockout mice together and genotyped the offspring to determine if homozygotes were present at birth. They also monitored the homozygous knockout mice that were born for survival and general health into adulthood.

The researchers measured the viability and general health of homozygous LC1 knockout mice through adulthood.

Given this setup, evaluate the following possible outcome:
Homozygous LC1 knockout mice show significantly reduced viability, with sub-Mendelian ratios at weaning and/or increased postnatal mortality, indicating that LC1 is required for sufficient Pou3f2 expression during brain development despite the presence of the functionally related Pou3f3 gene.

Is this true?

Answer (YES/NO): NO